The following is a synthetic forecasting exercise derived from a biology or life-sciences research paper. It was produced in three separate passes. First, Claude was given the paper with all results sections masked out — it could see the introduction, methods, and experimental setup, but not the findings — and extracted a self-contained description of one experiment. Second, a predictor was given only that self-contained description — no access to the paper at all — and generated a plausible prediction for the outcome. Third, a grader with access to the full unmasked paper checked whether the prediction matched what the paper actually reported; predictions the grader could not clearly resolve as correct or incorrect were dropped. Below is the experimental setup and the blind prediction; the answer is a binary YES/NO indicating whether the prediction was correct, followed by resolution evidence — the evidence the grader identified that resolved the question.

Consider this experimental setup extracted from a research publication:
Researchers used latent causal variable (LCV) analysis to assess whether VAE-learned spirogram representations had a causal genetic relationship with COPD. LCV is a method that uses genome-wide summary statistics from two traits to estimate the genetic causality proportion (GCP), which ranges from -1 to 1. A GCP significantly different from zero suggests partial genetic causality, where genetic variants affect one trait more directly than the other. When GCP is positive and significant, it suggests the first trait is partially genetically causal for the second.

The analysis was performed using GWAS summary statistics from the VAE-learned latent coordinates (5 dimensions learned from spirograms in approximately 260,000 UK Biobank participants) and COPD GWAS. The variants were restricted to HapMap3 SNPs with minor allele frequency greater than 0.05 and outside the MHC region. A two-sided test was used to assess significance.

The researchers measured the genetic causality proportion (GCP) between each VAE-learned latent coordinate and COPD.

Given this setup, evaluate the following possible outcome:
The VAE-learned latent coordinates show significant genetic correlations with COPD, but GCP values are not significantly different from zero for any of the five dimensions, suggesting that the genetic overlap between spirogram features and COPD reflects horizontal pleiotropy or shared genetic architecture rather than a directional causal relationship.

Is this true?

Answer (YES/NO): NO